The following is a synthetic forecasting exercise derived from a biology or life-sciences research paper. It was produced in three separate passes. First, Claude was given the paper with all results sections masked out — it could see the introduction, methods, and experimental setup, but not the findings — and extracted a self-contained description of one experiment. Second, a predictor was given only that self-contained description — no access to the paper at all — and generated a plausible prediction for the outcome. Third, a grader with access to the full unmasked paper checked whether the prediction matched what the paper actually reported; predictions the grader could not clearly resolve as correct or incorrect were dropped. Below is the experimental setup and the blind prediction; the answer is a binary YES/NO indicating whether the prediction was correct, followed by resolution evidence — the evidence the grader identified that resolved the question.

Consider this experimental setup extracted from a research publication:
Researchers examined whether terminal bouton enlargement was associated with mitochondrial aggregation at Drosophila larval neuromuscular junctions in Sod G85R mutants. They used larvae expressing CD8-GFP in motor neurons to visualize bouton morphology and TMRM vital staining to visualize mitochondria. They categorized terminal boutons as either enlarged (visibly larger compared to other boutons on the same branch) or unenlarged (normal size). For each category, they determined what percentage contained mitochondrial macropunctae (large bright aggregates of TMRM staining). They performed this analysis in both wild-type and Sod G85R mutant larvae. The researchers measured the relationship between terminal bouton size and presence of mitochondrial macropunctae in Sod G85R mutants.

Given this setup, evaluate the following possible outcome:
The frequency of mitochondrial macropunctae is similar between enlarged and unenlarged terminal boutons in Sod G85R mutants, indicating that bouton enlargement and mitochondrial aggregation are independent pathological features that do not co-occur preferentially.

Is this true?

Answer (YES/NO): NO